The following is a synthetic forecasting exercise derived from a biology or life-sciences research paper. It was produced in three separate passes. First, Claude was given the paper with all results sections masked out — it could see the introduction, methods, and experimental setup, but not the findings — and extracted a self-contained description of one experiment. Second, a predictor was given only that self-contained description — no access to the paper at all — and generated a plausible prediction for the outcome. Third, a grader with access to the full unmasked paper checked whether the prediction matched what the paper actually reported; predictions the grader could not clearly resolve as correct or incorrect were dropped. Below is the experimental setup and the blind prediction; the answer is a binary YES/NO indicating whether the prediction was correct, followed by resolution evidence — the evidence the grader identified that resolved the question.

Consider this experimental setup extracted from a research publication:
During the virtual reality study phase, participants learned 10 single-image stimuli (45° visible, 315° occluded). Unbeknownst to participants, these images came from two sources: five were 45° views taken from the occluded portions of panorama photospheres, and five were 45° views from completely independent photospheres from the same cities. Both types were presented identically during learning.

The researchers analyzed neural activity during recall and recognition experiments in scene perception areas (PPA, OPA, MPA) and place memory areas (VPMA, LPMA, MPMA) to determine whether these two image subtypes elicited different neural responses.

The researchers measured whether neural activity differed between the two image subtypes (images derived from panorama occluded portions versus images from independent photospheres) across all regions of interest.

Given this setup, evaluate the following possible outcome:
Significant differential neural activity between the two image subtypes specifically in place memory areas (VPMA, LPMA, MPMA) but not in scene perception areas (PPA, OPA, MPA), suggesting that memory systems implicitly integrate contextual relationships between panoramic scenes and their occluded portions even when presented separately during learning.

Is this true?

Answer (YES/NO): NO